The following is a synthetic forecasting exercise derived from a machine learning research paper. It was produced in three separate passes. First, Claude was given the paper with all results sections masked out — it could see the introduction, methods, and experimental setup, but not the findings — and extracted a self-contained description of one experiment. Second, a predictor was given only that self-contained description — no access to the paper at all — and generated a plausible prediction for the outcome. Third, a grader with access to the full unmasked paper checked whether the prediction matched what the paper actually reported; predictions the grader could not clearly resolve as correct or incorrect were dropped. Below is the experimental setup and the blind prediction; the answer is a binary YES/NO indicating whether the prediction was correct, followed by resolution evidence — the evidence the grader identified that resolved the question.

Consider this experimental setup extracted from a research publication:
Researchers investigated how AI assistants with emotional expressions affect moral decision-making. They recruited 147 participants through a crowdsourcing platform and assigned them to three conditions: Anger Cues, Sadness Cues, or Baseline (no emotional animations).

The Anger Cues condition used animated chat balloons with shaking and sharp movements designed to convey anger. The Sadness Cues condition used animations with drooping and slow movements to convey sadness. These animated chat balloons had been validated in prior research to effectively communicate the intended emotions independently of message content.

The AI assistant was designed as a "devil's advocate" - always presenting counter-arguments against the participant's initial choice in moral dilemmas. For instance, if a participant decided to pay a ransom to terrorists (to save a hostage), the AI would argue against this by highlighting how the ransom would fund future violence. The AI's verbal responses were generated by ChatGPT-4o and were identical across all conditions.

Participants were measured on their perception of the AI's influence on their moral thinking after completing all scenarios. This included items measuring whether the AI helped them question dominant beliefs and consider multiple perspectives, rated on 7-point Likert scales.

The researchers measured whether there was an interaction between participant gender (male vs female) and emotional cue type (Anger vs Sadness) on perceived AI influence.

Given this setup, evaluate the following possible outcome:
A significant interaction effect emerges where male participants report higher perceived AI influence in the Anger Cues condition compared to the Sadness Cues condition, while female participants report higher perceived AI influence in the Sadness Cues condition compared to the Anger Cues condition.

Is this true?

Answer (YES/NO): NO